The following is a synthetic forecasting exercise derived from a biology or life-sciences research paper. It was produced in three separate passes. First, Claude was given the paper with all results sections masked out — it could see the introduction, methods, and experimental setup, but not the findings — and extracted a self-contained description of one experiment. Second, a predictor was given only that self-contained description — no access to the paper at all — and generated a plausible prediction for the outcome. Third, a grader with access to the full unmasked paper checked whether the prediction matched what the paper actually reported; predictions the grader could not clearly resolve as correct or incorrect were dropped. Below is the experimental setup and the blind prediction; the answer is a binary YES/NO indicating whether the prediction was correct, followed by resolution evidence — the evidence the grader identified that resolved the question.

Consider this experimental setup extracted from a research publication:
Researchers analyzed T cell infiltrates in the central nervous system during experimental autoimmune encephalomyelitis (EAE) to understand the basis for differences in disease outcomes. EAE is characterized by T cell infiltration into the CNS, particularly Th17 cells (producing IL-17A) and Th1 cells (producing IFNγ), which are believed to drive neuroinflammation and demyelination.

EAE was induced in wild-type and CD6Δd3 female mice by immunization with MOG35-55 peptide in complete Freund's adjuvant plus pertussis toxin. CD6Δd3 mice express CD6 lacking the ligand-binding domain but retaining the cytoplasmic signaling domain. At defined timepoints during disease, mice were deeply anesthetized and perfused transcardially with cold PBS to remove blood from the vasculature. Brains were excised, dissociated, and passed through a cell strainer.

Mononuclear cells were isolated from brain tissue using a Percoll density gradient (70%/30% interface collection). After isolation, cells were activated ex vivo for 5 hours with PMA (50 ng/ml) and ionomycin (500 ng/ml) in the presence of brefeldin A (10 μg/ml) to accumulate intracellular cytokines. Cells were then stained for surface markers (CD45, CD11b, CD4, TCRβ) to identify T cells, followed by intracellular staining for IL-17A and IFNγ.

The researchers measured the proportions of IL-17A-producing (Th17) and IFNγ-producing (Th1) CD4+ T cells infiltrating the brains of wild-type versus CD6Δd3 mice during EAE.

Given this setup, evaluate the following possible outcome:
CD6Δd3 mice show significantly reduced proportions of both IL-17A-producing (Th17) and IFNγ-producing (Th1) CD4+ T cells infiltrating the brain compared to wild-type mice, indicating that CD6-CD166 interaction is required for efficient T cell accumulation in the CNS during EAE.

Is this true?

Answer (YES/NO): NO